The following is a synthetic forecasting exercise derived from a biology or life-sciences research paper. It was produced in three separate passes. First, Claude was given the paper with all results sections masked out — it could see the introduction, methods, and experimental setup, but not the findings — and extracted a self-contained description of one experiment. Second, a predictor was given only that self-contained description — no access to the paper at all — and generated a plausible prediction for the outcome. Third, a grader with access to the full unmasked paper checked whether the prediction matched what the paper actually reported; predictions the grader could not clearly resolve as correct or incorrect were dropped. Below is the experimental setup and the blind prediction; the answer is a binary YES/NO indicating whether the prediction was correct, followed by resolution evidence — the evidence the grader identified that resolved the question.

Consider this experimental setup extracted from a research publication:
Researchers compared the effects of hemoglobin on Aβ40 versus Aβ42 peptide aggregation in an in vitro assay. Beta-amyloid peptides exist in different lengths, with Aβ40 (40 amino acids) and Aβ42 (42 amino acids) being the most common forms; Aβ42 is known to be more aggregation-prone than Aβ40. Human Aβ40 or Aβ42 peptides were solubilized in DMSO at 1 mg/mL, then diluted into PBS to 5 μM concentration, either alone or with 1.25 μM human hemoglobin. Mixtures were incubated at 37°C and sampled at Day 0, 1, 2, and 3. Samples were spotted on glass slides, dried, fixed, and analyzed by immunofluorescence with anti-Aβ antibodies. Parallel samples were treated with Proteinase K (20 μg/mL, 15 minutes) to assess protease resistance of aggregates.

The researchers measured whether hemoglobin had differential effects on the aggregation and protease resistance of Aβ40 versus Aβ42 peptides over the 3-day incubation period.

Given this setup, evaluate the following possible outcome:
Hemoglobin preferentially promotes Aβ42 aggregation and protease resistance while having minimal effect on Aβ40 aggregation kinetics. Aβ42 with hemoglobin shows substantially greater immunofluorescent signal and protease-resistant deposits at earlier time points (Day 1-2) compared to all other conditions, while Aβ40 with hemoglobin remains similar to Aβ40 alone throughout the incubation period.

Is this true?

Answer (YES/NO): NO